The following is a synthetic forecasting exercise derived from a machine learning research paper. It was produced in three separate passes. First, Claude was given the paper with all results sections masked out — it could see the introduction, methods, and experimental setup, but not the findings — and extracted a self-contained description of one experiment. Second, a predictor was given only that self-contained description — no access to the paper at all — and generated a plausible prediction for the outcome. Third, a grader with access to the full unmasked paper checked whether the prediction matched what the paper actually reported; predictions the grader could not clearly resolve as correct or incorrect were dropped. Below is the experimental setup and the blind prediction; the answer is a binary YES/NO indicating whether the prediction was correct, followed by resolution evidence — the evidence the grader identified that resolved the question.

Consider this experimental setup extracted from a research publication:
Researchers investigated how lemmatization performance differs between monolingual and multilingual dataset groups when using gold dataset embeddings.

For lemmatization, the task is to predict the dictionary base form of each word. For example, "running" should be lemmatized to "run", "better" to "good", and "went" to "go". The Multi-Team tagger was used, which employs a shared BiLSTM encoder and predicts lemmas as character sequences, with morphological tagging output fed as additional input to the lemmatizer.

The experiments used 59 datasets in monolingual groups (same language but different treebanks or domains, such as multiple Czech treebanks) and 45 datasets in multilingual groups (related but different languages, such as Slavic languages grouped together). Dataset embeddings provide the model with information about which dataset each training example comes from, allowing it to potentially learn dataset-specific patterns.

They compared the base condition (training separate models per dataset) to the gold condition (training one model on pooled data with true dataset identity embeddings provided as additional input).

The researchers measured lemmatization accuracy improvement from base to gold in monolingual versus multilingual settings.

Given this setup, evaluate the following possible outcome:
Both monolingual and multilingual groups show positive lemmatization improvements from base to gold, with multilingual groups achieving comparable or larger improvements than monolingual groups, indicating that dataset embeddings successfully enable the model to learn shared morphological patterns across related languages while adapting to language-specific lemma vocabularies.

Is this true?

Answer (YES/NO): NO